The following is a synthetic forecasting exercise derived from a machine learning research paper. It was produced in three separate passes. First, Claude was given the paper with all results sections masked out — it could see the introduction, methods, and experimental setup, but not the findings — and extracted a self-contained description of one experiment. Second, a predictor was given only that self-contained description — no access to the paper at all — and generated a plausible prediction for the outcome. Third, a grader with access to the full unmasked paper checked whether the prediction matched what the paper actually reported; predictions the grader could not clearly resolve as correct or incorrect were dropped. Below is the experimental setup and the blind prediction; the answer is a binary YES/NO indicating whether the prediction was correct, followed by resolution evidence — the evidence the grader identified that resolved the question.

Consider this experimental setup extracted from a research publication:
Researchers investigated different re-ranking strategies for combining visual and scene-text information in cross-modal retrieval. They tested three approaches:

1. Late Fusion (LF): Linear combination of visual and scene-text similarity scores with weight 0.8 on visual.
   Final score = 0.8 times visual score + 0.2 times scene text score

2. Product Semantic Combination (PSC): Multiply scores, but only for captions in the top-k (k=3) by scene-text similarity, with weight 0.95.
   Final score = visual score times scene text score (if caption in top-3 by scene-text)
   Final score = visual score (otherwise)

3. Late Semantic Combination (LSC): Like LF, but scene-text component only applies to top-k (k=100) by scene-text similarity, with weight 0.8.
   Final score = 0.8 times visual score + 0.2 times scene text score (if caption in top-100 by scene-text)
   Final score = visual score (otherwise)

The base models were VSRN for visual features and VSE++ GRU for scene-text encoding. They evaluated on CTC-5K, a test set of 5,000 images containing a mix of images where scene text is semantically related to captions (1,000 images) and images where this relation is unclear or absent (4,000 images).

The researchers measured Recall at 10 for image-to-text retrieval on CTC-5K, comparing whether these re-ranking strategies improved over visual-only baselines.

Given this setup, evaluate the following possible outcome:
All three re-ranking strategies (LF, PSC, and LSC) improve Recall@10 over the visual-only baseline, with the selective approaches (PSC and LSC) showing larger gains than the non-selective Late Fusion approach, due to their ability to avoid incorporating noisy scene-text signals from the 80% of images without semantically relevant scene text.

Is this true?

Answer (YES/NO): NO